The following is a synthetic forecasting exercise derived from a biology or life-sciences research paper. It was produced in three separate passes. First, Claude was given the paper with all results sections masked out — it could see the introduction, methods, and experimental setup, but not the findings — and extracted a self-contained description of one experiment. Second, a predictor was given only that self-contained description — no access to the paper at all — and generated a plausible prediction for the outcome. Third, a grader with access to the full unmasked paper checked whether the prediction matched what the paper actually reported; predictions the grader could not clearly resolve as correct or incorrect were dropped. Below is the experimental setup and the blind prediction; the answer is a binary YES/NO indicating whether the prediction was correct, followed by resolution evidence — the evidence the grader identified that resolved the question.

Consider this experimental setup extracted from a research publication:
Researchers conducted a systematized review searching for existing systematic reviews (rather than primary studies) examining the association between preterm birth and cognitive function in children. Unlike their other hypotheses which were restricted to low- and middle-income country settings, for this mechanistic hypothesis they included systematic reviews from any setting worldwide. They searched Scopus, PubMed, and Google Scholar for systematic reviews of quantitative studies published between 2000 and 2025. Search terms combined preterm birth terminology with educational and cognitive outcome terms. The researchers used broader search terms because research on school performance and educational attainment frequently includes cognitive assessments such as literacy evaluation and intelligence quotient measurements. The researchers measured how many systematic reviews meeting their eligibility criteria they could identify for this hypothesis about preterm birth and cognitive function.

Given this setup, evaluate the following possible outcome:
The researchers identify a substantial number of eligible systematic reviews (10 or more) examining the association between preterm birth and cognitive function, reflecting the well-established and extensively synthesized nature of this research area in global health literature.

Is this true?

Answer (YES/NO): NO